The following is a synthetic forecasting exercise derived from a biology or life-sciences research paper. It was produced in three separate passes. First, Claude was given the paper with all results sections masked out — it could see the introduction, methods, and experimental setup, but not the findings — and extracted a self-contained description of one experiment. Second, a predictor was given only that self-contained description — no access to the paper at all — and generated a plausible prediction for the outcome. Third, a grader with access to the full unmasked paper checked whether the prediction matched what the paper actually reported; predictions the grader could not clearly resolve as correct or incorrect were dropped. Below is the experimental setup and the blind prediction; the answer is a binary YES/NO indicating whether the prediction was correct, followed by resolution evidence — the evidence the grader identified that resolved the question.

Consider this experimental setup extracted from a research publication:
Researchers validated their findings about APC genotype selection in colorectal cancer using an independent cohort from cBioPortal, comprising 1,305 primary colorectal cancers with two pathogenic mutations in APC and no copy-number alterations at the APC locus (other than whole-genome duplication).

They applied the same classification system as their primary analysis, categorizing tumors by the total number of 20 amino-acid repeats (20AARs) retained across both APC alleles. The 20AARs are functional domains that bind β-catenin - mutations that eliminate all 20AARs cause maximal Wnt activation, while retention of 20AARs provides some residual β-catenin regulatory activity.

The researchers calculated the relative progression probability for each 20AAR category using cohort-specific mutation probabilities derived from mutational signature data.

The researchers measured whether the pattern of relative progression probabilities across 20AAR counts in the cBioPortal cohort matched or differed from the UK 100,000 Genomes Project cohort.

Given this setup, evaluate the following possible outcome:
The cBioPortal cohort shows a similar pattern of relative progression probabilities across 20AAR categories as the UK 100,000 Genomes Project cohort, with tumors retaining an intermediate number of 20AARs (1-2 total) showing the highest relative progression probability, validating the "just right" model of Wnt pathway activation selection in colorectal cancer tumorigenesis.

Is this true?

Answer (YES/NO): YES